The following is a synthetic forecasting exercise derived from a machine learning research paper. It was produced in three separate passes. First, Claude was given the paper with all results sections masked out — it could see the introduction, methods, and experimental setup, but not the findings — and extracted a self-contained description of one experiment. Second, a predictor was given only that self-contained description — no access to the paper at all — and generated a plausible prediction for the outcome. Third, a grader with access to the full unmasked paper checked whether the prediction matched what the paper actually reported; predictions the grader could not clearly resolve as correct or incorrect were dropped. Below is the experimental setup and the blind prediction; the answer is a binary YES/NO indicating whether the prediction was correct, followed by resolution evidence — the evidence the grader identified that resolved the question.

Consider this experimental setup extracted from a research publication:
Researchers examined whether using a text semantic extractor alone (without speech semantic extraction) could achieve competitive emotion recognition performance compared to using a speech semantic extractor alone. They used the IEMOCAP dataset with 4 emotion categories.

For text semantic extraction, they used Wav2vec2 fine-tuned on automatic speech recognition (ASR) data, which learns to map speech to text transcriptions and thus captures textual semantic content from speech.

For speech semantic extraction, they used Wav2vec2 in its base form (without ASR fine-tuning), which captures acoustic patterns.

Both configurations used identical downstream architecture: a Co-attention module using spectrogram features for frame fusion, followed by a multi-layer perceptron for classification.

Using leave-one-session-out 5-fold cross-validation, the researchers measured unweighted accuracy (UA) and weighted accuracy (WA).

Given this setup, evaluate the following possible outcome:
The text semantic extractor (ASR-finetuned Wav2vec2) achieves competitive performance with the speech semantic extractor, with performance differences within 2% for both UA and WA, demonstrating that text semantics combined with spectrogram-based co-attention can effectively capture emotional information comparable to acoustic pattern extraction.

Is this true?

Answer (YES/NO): YES